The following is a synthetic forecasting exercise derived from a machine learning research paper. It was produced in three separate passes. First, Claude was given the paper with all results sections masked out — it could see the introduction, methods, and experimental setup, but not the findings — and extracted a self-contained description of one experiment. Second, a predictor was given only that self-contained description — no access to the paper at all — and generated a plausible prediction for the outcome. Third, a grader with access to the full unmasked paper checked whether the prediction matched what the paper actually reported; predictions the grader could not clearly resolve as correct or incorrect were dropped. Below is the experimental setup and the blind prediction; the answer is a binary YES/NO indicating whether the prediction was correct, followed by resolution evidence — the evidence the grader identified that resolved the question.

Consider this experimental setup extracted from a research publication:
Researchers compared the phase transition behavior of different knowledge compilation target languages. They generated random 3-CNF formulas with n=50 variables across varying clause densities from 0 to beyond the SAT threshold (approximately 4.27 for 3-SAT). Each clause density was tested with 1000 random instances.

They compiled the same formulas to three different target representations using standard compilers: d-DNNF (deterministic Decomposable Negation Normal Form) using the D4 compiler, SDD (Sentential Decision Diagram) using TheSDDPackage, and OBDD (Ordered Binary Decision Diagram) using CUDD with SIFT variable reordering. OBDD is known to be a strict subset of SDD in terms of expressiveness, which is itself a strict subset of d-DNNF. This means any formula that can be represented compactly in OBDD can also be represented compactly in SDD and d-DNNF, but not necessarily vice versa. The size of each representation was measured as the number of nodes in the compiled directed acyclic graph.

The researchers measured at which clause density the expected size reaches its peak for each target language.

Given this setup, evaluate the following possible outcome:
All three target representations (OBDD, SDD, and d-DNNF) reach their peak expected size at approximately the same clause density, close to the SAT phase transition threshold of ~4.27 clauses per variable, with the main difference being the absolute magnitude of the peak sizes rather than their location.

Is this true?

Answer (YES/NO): NO